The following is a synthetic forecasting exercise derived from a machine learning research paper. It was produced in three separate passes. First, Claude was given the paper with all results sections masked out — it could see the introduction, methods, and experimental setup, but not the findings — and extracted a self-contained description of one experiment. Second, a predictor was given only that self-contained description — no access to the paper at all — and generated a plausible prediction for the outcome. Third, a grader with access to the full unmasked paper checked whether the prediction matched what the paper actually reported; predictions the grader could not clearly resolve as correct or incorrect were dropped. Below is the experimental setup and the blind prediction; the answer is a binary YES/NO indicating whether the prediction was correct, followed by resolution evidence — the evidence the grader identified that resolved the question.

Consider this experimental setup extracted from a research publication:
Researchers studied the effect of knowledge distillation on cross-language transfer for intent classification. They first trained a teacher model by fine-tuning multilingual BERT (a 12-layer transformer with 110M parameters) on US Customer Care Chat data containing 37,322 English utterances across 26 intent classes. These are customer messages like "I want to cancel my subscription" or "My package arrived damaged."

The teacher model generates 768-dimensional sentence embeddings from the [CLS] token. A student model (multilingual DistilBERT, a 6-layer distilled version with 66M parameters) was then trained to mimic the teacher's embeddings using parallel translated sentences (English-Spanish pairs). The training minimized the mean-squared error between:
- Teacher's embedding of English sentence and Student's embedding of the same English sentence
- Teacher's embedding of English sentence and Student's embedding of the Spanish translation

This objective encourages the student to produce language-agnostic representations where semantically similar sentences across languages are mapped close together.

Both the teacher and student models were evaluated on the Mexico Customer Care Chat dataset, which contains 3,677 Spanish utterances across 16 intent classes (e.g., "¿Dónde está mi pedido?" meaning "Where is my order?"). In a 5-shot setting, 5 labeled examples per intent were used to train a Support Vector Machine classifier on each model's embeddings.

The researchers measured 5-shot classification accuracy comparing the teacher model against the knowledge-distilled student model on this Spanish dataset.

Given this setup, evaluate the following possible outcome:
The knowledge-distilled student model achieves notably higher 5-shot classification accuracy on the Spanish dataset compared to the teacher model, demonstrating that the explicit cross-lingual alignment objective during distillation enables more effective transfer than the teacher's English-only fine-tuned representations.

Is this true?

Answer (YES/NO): YES